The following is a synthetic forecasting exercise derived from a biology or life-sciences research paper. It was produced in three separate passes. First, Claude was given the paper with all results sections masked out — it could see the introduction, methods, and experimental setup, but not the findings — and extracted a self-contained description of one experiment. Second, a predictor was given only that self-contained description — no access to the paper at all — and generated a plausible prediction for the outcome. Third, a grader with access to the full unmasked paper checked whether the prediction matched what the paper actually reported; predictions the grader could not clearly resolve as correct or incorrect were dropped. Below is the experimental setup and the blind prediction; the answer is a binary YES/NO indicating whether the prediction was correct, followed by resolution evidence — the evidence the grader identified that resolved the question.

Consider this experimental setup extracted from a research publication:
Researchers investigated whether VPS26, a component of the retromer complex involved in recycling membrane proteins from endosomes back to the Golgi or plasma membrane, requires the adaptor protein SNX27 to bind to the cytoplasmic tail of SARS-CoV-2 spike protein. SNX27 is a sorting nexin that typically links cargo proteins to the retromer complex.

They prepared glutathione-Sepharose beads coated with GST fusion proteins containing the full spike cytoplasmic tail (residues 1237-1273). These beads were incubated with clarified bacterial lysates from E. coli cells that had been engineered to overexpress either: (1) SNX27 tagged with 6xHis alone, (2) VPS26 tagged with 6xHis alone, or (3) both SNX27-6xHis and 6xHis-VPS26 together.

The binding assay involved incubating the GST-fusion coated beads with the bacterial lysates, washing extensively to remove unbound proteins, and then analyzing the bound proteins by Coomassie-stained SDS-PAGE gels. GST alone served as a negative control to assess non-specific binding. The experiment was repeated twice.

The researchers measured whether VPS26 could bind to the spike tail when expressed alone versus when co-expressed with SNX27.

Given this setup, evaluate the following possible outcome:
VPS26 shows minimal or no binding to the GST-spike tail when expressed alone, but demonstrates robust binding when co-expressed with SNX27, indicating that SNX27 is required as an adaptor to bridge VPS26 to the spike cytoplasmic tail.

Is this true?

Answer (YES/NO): YES